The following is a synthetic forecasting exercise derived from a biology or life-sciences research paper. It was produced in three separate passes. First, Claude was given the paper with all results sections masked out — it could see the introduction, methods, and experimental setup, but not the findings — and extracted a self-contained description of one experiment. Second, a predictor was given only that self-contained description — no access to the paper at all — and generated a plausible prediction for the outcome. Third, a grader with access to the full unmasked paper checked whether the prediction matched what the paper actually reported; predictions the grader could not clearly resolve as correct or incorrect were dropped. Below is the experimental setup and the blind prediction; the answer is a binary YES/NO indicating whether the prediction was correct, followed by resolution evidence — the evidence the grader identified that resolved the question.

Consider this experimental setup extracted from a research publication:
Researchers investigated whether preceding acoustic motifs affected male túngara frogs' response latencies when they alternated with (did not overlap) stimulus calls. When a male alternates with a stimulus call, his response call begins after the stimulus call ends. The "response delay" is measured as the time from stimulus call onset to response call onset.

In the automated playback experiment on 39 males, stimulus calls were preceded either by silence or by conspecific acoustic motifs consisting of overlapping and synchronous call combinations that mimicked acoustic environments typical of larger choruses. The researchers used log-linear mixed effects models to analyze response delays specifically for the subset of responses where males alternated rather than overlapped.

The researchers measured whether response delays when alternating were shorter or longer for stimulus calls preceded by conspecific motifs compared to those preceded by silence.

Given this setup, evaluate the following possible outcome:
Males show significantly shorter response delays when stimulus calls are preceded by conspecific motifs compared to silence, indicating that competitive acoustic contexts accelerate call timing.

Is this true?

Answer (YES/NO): YES